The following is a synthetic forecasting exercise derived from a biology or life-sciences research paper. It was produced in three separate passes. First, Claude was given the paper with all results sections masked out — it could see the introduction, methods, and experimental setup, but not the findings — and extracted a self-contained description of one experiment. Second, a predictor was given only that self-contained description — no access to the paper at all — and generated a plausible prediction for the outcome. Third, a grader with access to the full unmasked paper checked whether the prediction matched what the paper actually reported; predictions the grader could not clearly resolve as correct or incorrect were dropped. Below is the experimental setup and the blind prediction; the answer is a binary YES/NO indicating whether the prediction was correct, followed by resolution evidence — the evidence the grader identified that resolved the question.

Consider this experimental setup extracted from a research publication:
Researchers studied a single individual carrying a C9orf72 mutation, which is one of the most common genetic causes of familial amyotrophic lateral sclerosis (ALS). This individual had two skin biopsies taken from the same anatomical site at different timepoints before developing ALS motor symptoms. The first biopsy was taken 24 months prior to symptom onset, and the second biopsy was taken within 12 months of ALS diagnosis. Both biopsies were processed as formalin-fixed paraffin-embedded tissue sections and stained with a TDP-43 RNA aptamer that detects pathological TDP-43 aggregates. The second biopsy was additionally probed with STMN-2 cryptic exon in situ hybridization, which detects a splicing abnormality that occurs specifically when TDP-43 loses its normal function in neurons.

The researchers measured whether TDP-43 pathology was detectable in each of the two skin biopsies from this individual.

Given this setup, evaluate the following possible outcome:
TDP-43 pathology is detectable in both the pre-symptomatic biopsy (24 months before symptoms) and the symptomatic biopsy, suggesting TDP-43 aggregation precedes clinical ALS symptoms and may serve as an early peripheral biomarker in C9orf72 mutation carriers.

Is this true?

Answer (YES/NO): NO